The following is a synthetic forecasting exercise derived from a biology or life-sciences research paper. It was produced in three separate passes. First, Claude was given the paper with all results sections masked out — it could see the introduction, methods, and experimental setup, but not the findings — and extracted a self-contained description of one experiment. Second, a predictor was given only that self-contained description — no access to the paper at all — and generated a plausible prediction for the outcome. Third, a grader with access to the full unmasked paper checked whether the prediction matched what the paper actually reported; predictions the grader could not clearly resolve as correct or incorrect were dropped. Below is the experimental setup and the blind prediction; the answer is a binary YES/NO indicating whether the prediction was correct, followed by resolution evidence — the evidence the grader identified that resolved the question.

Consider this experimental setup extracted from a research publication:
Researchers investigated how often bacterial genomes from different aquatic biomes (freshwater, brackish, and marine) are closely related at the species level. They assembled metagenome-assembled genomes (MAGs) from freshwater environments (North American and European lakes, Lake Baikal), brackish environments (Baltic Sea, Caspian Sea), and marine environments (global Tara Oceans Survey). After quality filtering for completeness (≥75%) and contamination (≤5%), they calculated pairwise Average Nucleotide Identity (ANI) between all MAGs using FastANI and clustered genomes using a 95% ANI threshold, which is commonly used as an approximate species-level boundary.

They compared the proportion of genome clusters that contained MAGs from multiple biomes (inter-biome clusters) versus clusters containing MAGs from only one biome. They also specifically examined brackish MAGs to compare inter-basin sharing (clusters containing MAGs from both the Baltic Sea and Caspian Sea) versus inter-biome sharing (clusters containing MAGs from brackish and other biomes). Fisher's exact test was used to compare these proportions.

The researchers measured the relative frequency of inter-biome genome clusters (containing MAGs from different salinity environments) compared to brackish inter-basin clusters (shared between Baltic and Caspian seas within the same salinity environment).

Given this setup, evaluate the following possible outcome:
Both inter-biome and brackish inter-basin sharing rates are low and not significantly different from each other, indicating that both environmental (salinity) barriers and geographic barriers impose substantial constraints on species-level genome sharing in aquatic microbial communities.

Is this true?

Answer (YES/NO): NO